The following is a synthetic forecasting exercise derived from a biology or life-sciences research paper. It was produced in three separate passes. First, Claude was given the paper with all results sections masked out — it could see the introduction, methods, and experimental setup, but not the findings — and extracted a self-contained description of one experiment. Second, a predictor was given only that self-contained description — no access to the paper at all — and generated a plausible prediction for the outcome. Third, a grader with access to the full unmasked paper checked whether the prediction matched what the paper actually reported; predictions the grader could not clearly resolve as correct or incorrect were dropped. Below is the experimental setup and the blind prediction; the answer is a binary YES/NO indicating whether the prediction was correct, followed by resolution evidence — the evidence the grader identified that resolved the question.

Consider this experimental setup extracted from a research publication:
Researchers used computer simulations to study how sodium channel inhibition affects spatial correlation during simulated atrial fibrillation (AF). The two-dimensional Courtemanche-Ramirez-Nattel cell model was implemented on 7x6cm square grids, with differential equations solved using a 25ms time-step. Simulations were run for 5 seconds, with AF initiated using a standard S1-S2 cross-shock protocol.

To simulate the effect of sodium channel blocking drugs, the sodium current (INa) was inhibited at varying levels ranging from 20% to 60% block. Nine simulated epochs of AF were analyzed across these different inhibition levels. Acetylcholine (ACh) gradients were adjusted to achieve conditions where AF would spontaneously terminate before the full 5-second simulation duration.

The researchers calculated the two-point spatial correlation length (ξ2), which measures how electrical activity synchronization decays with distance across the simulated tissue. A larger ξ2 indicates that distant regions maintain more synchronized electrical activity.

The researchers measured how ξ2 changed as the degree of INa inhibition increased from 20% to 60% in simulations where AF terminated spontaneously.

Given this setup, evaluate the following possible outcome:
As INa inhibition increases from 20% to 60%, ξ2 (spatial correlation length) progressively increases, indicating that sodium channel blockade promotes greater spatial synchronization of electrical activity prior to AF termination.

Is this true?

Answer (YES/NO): YES